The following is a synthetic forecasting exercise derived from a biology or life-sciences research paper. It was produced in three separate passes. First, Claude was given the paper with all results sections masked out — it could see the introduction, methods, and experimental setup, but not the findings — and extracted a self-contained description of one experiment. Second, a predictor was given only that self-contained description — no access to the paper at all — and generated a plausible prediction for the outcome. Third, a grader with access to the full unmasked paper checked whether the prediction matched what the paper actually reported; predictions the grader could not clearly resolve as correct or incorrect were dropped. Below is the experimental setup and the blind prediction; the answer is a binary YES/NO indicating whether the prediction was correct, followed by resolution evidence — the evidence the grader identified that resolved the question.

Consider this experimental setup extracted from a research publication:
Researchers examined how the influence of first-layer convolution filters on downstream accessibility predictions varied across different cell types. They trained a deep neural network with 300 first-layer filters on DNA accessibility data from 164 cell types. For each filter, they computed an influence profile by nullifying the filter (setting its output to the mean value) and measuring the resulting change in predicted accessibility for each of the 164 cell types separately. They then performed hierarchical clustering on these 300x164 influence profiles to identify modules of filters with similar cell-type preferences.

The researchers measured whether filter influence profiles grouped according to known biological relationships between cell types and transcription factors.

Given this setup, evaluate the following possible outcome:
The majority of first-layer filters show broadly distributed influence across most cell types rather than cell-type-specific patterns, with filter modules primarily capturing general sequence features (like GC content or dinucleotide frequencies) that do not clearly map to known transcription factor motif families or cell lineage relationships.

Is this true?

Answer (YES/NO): NO